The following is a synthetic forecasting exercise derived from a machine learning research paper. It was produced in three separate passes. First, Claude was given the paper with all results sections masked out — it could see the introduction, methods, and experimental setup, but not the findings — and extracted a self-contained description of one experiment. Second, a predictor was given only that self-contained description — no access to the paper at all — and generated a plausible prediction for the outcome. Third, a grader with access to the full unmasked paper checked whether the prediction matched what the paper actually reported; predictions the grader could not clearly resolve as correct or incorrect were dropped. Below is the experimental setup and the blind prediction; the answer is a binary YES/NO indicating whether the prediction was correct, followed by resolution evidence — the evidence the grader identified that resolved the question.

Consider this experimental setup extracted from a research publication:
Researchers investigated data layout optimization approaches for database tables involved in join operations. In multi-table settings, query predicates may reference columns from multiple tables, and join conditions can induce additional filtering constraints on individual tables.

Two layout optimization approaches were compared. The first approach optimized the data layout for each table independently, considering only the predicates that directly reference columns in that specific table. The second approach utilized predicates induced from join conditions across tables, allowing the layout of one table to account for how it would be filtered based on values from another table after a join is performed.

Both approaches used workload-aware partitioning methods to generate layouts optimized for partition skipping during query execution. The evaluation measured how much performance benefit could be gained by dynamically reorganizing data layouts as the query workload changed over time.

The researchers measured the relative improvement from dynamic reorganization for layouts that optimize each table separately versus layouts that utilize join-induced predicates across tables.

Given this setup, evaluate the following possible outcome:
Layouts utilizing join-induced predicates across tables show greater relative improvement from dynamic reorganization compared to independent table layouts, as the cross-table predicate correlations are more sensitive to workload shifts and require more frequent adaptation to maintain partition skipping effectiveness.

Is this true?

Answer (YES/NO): YES